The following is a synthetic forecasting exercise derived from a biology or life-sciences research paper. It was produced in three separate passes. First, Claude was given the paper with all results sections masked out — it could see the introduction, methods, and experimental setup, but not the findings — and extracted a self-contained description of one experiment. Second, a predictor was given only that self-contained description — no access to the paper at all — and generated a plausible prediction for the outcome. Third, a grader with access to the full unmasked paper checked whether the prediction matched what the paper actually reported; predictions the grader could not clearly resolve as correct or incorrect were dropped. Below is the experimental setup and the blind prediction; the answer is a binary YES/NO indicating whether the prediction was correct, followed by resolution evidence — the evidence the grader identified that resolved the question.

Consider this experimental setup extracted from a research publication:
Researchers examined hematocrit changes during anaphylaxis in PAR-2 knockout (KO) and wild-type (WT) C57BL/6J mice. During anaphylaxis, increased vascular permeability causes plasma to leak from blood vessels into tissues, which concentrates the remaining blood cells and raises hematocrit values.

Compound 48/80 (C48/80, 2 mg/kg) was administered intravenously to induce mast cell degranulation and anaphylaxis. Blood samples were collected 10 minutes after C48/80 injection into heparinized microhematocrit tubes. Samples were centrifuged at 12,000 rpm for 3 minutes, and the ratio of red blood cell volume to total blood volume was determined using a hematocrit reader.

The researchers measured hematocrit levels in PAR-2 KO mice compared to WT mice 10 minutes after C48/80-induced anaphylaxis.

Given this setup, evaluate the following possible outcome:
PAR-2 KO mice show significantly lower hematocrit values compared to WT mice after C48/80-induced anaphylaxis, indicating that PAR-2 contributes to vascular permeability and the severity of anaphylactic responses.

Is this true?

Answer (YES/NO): NO